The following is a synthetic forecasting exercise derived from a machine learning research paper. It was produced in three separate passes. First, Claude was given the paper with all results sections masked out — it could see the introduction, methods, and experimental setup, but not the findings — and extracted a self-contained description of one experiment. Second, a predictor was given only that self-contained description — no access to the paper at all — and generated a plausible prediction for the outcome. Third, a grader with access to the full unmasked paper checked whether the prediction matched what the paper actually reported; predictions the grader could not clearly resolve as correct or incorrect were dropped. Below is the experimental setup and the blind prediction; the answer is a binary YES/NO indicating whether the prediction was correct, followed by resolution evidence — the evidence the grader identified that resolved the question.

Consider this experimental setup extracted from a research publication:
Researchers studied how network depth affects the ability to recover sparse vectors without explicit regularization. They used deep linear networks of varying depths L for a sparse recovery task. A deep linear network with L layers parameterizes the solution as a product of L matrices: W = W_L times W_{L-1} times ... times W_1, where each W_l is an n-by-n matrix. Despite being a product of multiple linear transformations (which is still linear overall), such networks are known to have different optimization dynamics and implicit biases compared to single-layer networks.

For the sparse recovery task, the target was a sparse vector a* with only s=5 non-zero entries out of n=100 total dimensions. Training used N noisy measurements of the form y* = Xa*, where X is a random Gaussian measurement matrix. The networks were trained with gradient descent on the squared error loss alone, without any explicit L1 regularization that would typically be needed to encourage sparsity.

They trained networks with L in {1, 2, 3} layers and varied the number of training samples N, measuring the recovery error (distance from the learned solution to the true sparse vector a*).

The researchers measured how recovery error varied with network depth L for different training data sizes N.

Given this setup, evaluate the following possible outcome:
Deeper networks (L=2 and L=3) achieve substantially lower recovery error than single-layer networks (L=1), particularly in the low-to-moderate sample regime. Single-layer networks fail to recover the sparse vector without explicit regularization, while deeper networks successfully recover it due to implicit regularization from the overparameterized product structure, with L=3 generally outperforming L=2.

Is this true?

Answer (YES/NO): YES